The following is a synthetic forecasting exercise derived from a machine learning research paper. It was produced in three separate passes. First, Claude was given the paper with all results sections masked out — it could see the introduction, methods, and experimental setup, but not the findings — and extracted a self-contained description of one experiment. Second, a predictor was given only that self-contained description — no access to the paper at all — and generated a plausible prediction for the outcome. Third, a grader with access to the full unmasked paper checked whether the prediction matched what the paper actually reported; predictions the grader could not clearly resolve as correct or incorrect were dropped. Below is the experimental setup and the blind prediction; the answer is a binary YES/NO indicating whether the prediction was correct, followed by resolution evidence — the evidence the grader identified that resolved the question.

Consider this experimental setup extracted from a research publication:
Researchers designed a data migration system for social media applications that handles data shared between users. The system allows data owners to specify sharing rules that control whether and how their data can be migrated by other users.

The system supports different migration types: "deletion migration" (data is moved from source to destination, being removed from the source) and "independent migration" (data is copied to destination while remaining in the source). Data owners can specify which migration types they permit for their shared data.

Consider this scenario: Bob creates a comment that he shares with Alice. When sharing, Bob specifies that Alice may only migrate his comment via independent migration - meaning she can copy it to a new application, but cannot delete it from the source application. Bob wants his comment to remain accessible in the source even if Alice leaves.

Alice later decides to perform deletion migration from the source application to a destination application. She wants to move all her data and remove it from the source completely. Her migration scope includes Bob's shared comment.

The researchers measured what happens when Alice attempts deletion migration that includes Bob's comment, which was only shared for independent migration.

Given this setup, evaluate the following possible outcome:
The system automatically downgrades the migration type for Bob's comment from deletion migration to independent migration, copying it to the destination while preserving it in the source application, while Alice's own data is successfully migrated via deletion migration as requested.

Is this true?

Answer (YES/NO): NO